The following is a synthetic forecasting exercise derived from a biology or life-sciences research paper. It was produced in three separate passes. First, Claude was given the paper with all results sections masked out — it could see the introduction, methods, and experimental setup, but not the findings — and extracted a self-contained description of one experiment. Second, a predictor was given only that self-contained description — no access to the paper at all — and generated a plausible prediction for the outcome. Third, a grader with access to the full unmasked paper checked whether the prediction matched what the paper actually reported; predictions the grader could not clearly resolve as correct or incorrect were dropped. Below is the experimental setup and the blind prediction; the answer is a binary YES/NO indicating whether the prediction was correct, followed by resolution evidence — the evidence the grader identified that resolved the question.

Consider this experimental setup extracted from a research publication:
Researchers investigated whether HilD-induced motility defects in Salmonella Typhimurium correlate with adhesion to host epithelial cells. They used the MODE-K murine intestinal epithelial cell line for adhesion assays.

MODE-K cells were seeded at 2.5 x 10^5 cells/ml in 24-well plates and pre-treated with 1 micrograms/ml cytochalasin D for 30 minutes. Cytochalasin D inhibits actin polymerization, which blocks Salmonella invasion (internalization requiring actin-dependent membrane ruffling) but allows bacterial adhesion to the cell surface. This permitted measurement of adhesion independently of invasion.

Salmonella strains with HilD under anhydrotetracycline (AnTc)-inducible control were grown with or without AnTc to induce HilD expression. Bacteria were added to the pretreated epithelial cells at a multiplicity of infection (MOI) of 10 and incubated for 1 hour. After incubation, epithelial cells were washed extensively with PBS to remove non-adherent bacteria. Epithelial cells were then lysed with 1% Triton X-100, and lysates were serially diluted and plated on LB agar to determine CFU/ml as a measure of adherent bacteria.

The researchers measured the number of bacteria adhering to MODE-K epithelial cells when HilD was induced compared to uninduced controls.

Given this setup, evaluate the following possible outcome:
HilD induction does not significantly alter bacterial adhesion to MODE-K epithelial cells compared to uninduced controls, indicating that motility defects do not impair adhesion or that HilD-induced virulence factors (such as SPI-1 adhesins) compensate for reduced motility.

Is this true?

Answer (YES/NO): NO